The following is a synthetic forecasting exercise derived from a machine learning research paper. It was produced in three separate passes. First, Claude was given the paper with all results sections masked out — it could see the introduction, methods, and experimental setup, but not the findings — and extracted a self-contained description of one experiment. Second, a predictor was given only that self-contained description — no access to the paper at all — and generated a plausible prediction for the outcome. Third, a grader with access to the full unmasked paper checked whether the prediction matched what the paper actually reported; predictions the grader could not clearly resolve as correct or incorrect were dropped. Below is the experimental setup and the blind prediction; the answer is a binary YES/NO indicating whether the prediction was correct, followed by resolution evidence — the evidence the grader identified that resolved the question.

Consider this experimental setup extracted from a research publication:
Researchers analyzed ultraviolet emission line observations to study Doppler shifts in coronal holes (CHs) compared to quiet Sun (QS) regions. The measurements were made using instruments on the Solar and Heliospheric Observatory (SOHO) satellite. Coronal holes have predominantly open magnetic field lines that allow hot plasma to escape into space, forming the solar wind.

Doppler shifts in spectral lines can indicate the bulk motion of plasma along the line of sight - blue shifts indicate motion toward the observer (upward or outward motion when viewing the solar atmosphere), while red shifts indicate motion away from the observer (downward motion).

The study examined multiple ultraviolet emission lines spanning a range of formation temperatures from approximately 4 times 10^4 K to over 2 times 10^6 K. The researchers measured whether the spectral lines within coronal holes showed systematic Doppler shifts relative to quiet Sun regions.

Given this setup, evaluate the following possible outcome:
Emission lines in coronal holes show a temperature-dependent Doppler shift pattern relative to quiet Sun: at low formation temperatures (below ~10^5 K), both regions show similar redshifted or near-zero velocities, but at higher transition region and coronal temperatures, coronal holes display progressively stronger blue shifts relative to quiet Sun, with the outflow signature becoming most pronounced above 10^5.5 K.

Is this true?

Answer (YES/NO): NO